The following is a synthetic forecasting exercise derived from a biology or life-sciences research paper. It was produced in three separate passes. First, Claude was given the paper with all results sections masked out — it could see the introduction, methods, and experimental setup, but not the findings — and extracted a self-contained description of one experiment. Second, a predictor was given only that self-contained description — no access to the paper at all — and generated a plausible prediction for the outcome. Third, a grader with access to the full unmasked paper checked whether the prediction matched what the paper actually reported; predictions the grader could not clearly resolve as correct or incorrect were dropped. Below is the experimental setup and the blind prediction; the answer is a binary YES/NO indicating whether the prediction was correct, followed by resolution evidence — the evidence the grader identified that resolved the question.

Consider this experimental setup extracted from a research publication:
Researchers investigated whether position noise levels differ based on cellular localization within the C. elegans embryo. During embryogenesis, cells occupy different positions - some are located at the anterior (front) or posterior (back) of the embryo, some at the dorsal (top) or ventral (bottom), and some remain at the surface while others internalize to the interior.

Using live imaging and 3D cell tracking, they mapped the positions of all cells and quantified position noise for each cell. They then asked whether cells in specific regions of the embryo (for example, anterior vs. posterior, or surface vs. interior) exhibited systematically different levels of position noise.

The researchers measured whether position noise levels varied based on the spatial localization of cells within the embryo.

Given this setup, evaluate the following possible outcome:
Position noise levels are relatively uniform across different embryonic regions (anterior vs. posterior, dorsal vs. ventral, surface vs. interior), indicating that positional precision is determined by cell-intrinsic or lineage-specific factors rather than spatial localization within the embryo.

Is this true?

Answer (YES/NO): NO